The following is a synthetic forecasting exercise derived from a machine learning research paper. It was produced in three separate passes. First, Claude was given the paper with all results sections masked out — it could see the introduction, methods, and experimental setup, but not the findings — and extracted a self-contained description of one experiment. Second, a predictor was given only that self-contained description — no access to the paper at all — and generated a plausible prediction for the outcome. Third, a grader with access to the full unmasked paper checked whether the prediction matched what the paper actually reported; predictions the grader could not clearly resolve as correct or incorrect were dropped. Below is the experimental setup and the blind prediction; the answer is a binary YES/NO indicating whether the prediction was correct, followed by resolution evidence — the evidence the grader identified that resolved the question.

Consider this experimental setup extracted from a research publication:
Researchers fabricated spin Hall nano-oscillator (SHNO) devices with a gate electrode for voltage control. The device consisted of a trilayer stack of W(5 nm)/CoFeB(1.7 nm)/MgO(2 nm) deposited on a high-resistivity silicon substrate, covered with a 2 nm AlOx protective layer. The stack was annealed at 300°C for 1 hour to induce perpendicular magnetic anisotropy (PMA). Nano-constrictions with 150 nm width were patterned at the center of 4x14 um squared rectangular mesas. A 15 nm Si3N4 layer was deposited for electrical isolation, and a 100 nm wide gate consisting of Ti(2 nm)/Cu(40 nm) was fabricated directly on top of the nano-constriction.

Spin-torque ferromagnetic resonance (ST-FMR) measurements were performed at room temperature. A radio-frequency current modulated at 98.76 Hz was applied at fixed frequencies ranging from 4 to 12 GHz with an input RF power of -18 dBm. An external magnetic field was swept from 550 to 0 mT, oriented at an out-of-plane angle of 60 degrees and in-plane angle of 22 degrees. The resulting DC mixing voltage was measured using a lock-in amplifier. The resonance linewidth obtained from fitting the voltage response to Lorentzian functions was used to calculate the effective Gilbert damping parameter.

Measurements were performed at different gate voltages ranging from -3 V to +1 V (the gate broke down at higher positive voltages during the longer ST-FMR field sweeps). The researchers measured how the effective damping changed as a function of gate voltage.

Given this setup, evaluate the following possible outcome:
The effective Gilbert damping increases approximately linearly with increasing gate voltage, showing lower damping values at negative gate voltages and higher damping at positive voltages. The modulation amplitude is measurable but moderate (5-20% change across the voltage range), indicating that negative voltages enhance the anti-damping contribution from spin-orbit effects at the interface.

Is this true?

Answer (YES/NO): NO